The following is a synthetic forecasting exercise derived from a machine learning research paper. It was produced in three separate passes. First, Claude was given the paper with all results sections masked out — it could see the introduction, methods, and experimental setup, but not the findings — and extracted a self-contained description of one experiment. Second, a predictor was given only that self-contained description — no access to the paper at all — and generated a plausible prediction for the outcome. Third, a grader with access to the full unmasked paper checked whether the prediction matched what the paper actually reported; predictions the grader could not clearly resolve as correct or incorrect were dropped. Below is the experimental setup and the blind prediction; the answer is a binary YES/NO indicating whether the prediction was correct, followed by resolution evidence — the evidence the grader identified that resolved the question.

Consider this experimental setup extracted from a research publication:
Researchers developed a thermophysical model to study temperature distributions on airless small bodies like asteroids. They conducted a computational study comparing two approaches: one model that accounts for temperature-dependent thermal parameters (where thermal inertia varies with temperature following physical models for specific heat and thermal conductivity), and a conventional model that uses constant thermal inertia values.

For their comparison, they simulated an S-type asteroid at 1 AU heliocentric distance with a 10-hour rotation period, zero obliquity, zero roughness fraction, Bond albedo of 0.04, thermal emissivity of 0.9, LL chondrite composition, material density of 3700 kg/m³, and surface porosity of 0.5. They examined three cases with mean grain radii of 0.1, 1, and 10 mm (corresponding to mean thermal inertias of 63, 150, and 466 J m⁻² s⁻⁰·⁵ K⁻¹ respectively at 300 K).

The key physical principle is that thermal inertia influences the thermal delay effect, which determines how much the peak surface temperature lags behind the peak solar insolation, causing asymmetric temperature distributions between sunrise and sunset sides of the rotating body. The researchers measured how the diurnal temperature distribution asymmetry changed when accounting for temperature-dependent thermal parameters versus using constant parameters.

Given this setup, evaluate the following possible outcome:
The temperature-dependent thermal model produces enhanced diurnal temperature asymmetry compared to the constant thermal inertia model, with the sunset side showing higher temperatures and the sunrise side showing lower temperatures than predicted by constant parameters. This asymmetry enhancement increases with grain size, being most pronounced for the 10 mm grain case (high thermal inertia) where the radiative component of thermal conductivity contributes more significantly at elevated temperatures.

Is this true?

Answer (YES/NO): YES